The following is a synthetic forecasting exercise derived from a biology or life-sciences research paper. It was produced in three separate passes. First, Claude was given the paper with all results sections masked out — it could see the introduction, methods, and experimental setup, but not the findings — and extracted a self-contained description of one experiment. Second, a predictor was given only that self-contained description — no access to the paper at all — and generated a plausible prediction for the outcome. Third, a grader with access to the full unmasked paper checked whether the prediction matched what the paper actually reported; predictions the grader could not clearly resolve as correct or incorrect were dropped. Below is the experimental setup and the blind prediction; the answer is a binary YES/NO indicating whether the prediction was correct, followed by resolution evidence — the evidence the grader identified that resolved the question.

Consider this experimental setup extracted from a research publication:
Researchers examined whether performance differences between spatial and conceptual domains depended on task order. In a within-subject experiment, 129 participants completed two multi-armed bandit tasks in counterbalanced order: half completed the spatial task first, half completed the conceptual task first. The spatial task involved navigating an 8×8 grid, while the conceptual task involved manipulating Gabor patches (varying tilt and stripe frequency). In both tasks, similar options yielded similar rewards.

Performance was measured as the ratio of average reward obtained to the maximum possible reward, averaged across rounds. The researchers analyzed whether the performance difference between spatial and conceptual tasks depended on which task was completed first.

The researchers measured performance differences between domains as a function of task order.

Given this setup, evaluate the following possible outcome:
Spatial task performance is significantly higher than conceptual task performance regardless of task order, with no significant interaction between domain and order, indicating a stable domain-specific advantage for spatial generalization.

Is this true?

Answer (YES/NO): NO